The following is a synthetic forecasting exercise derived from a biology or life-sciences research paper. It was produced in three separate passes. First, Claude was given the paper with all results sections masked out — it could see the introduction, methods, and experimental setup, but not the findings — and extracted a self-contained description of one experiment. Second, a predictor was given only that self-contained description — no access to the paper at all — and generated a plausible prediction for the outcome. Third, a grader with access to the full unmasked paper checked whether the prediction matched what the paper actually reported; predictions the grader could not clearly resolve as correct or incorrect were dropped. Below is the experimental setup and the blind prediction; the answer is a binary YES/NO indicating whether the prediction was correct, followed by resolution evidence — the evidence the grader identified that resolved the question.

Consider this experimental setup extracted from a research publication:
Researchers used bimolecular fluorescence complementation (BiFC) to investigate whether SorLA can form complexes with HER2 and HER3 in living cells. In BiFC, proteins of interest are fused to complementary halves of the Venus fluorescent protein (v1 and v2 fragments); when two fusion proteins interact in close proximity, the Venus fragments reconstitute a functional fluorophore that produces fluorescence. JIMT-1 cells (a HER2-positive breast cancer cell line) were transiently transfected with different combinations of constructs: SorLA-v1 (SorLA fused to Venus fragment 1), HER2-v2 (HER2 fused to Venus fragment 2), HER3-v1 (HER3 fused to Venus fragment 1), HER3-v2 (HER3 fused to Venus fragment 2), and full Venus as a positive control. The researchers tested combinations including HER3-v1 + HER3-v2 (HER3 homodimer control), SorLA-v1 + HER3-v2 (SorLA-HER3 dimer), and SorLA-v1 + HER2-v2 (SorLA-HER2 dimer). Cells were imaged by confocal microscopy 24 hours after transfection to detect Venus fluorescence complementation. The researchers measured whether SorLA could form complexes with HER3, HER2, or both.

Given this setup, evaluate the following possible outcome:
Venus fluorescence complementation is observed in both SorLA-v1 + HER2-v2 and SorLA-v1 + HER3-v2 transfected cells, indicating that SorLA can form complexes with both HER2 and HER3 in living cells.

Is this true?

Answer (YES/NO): YES